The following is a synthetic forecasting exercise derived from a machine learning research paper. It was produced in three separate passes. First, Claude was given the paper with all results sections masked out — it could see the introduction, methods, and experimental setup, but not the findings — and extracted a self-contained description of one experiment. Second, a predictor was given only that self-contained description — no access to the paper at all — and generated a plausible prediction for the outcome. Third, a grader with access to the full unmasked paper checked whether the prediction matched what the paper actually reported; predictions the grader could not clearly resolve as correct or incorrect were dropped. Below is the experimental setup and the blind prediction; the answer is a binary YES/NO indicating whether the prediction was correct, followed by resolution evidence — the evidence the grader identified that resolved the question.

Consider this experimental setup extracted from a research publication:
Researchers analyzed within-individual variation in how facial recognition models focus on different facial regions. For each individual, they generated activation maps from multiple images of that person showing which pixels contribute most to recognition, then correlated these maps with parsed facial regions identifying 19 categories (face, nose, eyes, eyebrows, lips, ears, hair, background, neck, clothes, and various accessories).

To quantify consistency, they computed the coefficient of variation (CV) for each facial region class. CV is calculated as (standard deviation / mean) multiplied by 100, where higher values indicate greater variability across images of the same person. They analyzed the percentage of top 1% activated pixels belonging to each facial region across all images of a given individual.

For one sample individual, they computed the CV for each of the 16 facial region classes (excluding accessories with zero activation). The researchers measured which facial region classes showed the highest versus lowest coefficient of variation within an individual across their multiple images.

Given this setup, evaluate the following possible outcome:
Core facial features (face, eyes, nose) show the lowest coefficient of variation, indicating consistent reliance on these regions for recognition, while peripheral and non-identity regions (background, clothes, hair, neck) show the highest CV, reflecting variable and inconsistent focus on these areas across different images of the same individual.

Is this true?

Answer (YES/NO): NO